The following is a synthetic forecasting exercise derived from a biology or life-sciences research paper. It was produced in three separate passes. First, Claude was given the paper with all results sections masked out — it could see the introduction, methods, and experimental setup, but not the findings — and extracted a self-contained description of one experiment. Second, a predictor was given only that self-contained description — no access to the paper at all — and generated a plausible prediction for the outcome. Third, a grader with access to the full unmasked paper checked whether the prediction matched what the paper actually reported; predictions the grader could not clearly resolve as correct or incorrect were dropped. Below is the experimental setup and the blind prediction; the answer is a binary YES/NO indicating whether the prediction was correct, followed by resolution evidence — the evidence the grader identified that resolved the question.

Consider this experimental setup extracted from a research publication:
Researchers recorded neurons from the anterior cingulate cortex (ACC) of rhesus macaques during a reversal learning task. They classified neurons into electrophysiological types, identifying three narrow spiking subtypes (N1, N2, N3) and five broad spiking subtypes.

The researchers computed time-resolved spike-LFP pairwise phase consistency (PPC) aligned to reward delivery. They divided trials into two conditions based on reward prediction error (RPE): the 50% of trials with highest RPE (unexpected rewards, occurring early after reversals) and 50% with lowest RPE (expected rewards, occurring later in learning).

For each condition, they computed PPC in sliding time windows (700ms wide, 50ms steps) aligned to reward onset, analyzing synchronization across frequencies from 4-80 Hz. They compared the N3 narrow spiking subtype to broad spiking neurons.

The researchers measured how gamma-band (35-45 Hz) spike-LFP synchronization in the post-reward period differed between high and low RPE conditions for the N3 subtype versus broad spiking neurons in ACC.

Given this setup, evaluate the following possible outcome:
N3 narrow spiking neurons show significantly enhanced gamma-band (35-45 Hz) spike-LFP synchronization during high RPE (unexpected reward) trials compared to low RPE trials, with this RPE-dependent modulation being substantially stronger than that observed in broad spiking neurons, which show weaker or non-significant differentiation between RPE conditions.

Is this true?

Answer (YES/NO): YES